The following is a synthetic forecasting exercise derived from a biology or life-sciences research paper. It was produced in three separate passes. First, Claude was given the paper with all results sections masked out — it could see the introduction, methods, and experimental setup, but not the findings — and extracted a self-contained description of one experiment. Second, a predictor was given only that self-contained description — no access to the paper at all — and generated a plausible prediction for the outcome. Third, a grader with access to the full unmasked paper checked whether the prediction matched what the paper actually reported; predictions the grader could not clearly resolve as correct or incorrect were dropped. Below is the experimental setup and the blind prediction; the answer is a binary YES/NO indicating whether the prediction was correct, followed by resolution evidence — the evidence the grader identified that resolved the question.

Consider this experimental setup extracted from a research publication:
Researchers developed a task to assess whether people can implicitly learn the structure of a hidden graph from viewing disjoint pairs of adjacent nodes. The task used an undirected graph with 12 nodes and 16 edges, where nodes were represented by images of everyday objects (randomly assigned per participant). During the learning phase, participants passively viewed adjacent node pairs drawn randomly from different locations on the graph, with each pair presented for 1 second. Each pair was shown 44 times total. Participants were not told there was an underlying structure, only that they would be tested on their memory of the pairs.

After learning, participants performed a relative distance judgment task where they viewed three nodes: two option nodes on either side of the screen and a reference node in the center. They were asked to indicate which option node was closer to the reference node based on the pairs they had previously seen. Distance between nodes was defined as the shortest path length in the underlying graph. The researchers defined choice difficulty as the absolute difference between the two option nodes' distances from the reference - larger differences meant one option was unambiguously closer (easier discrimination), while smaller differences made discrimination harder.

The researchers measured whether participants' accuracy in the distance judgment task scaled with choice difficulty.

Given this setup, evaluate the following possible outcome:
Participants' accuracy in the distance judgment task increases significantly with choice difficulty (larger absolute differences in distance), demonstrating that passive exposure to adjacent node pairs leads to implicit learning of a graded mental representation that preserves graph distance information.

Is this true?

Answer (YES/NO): YES